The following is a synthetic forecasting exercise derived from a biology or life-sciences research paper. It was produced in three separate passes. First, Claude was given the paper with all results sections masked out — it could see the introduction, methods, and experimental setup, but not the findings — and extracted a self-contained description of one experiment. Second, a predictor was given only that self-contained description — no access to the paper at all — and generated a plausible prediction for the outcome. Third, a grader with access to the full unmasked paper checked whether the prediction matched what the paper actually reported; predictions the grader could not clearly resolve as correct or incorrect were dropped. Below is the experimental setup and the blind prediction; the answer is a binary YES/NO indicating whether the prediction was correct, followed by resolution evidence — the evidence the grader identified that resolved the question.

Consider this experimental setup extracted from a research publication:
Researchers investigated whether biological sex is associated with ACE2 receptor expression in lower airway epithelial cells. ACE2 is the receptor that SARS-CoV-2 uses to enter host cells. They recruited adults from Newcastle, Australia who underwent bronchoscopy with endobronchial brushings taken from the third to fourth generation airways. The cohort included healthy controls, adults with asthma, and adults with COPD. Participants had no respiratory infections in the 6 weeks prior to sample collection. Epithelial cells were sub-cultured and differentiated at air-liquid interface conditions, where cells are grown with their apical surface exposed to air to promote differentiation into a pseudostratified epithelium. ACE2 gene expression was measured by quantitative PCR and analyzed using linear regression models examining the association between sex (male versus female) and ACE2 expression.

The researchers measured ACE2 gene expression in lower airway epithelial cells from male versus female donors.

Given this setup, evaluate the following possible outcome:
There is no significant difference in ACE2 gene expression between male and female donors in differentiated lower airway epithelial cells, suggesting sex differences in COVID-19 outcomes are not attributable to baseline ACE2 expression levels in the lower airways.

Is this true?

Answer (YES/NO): NO